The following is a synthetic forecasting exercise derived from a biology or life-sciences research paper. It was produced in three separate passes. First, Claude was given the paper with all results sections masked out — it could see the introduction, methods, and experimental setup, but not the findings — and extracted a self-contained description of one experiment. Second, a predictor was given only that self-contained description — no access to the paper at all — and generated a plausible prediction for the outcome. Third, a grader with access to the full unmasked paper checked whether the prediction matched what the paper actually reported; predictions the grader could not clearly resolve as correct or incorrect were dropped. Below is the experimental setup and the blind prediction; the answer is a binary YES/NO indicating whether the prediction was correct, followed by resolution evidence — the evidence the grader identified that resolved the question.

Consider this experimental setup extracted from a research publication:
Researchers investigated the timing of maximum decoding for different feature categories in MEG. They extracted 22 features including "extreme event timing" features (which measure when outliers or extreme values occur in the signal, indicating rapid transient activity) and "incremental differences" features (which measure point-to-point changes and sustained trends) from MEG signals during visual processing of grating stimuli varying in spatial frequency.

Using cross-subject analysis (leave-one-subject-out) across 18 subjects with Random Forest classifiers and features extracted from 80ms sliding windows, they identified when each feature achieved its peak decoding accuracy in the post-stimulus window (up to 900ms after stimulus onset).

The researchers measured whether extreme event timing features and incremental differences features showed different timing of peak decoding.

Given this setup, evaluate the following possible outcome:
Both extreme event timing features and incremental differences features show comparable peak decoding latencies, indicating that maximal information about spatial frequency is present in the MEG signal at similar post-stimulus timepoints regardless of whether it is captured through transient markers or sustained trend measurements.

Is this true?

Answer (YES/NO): NO